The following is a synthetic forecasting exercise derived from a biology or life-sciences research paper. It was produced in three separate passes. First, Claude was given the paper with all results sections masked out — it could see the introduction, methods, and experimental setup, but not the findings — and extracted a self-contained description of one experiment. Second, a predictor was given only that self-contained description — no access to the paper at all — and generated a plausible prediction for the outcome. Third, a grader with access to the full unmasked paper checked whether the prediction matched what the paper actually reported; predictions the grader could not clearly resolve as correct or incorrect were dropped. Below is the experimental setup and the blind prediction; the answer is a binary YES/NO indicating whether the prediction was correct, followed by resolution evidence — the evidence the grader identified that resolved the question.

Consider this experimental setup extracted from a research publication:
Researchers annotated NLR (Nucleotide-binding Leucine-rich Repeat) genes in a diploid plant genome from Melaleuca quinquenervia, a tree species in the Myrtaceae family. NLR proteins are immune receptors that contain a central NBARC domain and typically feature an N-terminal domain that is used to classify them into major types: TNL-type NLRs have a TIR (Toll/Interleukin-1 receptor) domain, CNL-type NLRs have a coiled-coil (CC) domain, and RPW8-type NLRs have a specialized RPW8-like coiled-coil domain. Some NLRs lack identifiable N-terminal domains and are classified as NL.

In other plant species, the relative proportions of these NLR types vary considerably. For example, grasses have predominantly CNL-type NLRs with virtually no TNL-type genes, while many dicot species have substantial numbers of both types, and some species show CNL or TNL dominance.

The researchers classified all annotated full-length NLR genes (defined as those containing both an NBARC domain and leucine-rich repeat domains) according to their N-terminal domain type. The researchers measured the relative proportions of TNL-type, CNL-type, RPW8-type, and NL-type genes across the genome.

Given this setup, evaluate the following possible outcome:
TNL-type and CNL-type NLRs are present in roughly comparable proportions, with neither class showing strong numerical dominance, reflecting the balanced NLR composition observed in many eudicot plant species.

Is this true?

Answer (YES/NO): NO